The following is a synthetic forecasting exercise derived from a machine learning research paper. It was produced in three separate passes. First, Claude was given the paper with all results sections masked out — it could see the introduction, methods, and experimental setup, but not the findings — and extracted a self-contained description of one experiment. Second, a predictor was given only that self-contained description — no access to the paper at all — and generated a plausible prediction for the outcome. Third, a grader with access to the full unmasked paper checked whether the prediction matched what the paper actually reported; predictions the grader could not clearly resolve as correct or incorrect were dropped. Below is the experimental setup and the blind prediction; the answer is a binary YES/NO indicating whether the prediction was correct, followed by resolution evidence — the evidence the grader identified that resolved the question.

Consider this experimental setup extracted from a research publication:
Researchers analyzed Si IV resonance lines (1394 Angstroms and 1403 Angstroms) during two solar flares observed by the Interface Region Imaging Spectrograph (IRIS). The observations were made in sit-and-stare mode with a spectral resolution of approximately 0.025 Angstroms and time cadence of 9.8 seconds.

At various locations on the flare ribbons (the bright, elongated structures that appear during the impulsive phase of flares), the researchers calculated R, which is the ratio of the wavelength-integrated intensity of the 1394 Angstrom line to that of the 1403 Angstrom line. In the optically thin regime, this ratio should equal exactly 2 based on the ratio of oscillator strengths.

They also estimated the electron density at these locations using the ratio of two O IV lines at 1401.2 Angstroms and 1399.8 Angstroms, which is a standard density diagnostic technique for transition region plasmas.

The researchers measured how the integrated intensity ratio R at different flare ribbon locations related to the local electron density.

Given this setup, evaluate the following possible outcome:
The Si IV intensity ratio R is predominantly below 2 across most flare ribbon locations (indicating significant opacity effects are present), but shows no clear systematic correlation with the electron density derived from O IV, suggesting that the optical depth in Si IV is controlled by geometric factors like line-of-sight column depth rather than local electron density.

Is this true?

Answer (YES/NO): NO